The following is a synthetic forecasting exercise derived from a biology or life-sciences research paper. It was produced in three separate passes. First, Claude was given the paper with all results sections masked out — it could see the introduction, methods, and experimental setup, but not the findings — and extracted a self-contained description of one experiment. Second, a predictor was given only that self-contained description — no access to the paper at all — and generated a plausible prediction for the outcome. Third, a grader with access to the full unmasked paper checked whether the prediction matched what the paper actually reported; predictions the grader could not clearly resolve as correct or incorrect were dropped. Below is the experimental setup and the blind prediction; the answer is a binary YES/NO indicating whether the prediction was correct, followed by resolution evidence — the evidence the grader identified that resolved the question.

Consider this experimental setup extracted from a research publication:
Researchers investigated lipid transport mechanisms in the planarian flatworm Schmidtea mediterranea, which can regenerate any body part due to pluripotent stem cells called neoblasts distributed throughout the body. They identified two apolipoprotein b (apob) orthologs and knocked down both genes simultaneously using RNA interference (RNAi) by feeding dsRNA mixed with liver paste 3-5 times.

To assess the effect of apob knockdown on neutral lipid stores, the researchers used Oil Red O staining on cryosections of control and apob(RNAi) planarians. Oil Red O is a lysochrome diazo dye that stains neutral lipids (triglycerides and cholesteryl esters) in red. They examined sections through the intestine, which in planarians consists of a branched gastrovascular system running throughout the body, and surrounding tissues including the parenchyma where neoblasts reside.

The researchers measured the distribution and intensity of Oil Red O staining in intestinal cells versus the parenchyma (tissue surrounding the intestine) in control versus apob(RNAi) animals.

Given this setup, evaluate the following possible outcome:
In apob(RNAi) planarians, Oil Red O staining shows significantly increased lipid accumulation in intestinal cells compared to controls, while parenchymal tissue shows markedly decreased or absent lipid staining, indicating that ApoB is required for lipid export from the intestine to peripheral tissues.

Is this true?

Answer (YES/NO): NO